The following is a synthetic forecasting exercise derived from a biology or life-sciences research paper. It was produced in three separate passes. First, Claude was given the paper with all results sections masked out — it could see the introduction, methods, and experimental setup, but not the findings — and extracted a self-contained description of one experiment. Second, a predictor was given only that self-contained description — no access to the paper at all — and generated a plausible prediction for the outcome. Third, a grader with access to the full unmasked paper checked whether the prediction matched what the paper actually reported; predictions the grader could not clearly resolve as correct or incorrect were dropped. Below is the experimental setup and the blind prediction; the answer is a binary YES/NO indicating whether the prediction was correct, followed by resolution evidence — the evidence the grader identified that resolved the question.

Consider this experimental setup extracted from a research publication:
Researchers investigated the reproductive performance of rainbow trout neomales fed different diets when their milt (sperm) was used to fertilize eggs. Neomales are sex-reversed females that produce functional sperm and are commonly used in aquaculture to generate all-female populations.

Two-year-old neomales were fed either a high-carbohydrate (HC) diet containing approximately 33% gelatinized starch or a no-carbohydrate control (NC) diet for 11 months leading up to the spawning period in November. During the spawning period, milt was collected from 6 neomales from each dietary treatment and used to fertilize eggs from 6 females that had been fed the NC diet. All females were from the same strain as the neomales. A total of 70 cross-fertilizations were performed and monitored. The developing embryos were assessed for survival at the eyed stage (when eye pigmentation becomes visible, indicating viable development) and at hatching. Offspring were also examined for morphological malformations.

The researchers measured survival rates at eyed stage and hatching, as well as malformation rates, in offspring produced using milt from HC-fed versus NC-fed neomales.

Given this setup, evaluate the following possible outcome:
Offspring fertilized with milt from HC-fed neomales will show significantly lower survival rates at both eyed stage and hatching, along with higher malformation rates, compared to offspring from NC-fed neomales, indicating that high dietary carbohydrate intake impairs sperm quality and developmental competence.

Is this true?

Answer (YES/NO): NO